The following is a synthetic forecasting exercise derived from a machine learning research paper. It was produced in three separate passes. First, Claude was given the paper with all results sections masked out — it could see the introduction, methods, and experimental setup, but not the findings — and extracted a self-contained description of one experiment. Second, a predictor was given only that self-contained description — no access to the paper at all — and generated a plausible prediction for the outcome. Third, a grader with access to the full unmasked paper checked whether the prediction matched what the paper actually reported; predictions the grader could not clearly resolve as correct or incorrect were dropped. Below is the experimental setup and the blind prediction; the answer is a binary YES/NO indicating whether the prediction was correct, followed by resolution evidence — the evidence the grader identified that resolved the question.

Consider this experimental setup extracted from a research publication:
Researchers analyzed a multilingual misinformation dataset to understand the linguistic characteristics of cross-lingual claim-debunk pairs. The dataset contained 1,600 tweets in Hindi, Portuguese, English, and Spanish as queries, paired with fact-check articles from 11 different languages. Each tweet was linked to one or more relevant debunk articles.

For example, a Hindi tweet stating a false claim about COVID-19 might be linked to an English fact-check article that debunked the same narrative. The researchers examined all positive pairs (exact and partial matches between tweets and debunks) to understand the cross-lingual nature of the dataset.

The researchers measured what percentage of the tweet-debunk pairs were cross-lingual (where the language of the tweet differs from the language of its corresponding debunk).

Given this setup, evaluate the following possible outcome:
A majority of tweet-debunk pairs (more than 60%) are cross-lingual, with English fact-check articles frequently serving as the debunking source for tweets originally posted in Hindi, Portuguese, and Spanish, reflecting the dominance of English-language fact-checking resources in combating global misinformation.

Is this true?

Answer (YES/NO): NO